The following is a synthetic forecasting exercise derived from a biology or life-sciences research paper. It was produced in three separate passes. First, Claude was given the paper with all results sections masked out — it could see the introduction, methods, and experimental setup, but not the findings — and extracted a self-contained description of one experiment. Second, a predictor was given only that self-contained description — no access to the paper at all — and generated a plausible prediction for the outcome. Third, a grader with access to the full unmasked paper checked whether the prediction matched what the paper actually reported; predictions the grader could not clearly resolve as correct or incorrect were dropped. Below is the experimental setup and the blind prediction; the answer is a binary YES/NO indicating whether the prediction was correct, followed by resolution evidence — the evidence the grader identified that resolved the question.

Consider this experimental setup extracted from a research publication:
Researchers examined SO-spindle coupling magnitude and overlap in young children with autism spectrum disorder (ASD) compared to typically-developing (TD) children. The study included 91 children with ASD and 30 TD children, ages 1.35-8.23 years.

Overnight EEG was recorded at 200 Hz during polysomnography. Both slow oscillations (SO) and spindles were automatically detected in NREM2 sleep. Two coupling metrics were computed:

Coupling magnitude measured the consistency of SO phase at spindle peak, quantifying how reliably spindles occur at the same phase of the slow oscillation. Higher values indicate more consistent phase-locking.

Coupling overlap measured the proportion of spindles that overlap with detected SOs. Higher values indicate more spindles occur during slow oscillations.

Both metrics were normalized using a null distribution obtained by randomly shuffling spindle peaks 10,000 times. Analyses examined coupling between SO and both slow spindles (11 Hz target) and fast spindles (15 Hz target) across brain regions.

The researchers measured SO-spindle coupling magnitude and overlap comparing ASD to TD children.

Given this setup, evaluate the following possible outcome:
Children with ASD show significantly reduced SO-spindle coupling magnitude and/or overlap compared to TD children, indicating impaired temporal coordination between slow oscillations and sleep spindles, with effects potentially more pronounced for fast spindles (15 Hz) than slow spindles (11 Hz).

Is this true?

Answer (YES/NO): NO